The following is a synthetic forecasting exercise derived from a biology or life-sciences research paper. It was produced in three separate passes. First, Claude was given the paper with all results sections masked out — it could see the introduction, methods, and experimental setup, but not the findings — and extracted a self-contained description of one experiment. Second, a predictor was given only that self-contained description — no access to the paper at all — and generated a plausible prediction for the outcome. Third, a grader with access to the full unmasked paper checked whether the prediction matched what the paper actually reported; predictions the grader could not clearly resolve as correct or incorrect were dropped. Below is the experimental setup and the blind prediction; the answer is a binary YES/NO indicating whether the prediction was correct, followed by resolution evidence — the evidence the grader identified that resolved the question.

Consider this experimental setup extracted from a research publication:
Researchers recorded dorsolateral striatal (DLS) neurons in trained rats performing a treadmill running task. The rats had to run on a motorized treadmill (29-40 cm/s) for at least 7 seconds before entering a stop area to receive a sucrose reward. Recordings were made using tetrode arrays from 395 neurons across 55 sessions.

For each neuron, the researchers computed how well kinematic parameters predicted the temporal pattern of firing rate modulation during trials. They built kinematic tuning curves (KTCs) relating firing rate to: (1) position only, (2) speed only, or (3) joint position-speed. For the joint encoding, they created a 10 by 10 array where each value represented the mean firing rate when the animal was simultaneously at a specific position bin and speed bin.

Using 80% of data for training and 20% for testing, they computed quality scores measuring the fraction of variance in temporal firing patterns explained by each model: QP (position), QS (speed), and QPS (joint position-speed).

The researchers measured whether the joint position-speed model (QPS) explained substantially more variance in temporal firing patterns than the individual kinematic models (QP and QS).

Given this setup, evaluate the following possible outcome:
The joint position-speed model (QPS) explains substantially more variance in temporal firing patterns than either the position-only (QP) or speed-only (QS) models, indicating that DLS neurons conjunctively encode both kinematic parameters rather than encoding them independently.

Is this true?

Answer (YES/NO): NO